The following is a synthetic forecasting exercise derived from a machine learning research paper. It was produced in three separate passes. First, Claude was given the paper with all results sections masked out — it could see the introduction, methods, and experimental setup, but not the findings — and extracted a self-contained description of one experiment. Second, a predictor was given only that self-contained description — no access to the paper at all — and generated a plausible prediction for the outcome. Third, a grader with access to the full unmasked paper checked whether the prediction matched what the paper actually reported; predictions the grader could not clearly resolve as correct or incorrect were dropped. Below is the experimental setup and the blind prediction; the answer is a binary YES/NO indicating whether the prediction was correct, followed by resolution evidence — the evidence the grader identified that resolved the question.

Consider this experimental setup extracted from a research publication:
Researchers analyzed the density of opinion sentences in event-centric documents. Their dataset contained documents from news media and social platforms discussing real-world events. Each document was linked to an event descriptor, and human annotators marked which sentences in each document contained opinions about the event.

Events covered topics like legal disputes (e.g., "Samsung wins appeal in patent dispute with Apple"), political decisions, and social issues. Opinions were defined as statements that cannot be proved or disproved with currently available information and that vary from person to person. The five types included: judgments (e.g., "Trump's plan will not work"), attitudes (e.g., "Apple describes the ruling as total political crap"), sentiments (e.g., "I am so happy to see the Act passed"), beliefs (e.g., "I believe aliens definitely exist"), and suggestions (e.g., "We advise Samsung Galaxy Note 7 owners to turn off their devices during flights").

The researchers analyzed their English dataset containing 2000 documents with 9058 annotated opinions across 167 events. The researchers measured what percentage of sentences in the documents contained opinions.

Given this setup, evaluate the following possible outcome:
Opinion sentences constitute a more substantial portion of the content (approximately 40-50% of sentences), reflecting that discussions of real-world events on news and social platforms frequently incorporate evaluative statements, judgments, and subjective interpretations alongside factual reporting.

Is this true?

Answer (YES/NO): NO